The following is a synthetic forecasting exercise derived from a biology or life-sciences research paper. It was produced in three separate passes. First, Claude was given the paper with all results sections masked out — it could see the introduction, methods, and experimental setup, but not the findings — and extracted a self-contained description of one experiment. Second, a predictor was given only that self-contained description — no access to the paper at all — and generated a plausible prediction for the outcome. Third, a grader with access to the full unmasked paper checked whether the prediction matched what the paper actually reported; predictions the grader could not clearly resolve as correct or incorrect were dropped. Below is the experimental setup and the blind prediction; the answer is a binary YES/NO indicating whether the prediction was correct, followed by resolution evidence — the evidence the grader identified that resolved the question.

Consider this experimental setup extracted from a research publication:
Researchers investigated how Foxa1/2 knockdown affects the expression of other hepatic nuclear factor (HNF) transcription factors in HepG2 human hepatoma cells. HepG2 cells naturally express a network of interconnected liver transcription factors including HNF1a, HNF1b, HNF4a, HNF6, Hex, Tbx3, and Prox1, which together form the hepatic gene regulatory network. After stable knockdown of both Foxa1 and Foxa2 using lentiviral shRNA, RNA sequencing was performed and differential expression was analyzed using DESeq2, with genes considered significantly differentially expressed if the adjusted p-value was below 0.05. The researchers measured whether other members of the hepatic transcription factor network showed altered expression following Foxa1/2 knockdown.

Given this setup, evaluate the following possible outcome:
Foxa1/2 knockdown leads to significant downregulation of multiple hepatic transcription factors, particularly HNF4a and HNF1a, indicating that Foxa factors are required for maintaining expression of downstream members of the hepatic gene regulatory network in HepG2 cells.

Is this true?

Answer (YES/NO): NO